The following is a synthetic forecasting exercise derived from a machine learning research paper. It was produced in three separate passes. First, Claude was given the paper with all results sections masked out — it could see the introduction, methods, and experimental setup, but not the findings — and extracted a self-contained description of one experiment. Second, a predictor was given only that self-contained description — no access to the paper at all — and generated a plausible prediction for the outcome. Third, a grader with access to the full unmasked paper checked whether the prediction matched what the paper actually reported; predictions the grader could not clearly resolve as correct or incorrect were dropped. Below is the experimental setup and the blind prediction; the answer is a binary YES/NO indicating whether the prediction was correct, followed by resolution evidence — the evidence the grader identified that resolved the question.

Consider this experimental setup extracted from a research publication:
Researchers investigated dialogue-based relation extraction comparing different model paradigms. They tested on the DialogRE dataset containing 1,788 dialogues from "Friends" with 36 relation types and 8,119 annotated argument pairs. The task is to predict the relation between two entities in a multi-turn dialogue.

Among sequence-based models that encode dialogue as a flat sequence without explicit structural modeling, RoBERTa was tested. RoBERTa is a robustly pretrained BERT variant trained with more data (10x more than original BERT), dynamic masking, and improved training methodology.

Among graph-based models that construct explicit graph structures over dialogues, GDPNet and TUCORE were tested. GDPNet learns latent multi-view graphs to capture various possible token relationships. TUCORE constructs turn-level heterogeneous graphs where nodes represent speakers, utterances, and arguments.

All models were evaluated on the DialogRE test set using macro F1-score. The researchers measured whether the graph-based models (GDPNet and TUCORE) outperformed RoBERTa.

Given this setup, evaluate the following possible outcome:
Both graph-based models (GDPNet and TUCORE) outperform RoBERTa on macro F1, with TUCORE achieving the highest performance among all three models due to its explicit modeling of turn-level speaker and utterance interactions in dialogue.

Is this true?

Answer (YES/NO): YES